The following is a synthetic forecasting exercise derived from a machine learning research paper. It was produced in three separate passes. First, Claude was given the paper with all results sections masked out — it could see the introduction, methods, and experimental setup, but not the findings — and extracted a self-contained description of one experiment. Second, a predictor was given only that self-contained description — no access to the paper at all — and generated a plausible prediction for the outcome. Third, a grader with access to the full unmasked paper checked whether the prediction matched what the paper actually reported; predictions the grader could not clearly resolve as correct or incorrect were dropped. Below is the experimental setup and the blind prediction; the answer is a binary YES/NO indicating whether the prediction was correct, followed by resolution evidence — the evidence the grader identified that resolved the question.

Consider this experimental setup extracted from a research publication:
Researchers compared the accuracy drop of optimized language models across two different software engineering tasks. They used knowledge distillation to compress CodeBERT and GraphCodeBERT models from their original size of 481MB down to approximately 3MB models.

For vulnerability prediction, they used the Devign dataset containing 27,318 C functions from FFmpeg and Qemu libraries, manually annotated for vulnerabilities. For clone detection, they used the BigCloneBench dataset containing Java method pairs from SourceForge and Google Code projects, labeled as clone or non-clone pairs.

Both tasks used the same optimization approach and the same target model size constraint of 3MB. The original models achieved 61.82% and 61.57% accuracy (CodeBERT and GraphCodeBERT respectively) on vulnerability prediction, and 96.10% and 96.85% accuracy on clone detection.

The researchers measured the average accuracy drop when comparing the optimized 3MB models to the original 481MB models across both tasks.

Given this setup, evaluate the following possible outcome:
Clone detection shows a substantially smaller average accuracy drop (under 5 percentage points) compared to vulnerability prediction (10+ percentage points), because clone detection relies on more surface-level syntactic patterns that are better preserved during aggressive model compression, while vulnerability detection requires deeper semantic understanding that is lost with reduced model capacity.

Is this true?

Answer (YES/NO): NO